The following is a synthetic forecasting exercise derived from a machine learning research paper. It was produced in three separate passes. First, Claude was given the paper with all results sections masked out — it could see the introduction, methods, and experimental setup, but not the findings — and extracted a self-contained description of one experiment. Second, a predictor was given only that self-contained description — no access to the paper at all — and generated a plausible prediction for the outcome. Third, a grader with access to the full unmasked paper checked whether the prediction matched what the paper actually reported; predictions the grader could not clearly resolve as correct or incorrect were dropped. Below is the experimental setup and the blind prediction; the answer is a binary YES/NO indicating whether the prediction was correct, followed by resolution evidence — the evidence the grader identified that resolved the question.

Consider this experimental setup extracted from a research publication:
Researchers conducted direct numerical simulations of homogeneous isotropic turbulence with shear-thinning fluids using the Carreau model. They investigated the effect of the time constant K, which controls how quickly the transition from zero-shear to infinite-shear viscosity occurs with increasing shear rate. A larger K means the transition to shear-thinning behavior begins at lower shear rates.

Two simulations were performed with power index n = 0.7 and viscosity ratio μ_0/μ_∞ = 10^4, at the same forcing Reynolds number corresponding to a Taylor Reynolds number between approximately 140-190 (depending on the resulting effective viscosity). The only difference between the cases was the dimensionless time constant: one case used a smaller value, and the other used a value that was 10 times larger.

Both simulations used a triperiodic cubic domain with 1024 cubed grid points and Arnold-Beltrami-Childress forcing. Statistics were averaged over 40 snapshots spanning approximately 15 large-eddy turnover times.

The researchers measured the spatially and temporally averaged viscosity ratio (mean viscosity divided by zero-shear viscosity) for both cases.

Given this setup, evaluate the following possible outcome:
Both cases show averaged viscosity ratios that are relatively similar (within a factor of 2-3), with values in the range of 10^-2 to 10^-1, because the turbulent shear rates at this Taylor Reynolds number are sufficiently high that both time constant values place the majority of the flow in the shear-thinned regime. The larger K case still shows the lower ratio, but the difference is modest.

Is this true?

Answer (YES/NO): NO